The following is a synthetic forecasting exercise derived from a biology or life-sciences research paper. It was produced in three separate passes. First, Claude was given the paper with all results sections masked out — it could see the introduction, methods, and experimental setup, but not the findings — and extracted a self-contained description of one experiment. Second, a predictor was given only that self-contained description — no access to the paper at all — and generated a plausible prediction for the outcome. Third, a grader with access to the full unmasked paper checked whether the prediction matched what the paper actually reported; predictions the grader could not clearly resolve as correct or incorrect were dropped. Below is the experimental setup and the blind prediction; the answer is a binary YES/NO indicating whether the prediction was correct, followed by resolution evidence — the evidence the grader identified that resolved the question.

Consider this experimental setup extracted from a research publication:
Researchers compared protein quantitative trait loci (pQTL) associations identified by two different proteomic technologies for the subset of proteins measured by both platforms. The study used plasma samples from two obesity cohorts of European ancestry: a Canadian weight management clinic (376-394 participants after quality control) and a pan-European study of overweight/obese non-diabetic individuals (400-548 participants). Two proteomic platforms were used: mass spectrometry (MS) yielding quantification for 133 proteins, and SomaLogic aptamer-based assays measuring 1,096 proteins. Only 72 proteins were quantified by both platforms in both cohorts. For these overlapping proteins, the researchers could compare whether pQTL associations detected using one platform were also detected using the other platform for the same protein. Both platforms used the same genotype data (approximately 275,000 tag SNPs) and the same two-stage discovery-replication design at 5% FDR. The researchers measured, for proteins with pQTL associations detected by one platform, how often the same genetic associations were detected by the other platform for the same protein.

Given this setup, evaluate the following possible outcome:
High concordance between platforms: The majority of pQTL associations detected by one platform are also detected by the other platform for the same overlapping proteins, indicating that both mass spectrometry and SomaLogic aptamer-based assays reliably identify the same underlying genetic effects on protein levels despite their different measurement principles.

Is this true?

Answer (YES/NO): YES